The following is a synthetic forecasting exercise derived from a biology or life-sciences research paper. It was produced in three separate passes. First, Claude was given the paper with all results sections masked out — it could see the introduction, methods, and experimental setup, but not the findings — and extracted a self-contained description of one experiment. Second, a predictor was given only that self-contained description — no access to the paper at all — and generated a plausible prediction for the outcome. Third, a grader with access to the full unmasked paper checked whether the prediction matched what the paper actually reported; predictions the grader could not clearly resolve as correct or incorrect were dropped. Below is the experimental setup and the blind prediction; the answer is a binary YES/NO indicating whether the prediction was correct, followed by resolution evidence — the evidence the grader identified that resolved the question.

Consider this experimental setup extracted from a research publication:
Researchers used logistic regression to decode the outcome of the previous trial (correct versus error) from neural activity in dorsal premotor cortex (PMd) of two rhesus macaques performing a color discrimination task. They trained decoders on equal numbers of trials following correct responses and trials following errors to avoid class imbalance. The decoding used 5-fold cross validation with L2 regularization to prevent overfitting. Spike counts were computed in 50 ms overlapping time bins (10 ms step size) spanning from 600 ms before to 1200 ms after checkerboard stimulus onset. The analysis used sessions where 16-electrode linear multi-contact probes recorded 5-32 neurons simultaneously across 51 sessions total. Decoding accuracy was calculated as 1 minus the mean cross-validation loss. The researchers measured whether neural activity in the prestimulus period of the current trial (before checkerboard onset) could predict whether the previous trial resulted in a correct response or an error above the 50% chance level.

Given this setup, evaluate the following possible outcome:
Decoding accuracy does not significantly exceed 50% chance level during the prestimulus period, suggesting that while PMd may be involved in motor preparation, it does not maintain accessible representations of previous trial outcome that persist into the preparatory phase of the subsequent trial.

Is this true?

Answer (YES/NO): NO